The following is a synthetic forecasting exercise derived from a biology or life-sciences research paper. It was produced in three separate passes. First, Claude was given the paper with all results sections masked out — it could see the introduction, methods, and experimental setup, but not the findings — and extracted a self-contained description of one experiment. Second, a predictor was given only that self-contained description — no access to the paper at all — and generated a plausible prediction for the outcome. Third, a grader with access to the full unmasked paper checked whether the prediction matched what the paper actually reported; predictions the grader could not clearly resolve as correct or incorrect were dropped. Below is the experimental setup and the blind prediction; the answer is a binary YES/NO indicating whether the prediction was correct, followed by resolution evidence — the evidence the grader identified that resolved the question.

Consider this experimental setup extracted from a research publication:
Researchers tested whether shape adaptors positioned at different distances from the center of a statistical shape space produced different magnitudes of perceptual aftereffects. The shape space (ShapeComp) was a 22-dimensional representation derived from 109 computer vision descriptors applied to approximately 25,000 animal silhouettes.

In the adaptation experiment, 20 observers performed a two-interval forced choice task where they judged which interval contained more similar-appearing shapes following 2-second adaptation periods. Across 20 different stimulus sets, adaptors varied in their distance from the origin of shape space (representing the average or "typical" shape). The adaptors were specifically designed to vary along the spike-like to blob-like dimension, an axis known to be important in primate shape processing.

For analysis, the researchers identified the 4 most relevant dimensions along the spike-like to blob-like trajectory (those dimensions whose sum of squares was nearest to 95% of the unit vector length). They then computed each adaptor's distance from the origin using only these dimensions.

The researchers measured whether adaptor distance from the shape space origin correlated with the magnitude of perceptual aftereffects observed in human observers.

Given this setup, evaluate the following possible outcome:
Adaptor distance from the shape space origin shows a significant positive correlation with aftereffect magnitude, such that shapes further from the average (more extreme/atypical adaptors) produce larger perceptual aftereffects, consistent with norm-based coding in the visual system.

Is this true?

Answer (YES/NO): YES